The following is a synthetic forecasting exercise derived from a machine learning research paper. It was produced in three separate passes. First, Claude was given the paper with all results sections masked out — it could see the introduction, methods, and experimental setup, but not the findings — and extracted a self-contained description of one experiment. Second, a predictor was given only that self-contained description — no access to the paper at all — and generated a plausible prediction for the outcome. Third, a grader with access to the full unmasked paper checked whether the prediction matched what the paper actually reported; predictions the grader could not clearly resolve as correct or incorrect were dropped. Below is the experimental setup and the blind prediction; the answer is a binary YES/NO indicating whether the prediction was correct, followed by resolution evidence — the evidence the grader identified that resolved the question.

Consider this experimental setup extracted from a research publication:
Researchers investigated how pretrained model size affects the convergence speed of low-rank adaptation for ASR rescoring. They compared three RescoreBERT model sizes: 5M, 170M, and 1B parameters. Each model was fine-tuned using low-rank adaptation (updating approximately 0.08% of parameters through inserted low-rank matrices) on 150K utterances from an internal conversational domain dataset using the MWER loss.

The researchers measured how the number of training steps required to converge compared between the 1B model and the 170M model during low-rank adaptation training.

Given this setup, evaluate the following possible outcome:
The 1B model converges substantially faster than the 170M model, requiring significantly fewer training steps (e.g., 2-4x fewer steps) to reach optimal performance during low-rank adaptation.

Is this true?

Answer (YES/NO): YES